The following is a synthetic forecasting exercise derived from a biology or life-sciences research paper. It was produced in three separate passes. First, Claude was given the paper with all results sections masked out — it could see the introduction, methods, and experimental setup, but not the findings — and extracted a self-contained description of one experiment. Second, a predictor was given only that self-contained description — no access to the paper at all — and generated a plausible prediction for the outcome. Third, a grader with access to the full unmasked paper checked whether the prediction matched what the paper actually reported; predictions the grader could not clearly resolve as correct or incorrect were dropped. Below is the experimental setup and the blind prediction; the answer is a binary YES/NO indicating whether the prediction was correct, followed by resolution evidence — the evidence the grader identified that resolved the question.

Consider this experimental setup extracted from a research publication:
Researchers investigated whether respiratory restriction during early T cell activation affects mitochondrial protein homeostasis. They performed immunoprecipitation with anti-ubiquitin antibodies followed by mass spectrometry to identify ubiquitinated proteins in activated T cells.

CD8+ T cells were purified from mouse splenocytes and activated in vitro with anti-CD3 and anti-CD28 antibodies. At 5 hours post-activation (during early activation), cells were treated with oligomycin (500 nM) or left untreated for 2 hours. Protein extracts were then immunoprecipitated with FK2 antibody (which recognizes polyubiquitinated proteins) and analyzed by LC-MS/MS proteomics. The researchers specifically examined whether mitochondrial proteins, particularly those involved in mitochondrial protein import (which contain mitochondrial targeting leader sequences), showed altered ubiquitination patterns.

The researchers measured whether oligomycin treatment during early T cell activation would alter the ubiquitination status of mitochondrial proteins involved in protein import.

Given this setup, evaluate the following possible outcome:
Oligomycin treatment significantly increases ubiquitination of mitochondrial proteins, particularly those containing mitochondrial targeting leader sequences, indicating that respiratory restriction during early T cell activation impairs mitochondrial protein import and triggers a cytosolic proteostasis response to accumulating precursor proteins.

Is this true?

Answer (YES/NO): YES